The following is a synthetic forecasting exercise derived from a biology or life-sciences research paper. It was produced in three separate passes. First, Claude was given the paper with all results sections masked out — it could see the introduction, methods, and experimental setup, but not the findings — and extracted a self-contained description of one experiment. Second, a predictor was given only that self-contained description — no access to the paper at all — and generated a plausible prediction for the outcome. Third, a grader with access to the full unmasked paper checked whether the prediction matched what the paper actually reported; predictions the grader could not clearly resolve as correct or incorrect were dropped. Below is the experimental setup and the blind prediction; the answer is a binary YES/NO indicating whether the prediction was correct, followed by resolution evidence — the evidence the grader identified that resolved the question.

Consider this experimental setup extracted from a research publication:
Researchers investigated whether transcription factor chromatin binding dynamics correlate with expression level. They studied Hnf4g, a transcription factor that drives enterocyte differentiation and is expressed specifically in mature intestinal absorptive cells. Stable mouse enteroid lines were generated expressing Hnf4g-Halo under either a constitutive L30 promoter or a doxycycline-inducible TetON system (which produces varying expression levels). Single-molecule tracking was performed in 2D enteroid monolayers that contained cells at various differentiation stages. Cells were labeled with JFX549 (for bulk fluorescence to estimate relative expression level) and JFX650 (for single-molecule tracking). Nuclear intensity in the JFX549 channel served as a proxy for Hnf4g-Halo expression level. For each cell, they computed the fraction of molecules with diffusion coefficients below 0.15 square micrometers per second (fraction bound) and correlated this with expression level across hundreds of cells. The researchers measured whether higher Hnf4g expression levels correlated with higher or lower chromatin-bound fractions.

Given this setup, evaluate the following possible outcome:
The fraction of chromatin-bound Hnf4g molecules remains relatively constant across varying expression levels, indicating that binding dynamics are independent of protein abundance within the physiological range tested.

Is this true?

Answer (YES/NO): YES